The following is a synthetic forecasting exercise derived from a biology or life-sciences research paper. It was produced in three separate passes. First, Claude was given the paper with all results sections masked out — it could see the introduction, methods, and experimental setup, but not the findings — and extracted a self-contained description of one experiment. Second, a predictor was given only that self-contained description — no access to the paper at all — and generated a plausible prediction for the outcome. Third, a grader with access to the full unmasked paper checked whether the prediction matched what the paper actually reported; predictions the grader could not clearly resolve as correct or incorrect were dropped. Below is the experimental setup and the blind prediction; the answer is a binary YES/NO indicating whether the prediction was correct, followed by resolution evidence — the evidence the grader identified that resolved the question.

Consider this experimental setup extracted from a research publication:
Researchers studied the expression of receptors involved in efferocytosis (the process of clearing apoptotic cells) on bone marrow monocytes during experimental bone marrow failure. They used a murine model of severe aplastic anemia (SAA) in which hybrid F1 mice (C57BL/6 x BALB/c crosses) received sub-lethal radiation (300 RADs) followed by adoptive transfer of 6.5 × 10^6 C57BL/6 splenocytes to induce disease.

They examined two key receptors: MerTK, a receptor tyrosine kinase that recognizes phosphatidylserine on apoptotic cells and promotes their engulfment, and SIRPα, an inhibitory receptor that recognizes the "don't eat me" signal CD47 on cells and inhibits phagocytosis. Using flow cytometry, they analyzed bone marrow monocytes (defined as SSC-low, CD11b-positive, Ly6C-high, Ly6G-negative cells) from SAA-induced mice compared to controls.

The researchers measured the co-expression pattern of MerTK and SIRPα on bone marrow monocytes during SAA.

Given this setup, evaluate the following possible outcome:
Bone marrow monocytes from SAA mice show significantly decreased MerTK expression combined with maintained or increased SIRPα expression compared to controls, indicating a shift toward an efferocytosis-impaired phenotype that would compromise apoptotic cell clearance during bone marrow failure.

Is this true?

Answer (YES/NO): NO